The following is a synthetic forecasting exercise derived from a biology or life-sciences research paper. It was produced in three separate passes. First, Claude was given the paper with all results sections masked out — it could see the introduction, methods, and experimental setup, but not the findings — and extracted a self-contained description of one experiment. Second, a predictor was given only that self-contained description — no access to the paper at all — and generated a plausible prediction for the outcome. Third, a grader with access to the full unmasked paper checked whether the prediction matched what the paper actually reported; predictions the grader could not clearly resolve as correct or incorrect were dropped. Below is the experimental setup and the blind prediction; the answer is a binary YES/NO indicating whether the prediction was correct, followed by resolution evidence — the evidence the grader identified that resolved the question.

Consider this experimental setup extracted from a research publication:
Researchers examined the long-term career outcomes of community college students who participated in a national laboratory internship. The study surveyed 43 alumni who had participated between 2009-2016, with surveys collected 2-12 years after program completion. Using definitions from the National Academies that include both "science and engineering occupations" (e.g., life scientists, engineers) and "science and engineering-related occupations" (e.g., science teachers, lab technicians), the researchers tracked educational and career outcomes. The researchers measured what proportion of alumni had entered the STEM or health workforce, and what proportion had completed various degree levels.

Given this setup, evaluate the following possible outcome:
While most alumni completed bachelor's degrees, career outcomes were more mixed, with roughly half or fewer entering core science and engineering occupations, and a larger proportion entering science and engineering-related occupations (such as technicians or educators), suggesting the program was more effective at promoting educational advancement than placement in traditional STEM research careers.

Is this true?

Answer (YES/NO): NO